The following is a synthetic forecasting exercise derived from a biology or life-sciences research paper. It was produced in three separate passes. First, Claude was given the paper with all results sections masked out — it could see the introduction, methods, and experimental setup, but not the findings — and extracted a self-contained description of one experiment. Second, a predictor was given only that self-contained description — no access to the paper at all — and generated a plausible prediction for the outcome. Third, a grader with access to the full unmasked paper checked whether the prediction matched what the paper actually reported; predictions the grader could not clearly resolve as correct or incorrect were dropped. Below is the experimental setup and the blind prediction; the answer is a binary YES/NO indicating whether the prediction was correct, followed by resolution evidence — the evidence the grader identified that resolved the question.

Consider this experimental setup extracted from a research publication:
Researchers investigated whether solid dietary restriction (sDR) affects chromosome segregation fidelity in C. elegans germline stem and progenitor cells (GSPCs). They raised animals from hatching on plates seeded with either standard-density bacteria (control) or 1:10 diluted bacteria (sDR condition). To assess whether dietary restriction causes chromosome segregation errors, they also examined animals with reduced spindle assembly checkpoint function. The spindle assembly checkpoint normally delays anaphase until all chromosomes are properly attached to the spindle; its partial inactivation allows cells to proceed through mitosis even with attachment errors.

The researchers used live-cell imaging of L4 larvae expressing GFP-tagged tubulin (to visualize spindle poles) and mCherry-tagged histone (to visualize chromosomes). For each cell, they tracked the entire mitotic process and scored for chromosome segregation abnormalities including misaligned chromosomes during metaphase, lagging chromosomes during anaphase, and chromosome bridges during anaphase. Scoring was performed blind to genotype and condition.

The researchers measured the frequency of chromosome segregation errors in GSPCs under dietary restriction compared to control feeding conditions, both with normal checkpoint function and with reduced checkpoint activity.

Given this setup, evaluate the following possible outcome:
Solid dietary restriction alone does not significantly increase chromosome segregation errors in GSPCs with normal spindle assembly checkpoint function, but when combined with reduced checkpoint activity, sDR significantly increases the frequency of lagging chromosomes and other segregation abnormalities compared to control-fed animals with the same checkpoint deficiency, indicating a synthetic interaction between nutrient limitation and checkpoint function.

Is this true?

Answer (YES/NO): YES